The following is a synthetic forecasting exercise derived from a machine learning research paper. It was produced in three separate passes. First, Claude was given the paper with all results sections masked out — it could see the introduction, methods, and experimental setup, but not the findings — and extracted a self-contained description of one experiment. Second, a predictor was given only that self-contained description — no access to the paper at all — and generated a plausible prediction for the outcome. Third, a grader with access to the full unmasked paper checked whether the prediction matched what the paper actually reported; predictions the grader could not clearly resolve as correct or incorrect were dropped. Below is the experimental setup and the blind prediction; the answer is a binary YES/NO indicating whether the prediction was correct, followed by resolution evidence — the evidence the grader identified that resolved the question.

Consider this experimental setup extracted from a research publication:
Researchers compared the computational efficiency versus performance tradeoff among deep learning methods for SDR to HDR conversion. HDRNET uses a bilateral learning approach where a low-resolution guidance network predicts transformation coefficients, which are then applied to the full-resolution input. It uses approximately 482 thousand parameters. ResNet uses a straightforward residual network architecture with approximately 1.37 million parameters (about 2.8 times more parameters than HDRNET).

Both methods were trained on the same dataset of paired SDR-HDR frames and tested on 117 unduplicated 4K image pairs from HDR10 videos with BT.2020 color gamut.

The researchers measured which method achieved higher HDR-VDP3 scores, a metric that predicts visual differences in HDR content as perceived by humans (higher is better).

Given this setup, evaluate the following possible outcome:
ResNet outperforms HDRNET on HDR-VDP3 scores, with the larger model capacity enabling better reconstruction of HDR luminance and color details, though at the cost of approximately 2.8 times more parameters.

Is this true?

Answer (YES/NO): NO